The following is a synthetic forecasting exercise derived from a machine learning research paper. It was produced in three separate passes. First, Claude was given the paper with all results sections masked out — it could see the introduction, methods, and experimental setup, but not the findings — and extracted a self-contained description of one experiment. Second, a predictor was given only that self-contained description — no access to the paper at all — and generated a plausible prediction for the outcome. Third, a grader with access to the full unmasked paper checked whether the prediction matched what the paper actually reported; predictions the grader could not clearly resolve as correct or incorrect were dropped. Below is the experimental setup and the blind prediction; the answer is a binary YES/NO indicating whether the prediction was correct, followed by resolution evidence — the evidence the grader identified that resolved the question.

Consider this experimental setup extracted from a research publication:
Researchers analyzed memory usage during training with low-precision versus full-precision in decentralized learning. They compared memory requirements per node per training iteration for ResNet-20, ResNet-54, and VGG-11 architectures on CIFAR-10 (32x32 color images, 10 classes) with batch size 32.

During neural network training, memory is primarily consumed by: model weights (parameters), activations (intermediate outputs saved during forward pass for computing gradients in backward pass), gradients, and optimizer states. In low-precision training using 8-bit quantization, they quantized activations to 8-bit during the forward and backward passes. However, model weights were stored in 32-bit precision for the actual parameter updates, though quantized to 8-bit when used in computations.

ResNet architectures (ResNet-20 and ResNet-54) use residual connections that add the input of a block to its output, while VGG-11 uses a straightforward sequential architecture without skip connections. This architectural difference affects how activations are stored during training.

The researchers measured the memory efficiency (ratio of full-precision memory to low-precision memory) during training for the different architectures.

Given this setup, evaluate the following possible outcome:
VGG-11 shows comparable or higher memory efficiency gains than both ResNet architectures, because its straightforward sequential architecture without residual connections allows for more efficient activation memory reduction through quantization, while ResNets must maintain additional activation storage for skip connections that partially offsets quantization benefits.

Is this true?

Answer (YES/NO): NO